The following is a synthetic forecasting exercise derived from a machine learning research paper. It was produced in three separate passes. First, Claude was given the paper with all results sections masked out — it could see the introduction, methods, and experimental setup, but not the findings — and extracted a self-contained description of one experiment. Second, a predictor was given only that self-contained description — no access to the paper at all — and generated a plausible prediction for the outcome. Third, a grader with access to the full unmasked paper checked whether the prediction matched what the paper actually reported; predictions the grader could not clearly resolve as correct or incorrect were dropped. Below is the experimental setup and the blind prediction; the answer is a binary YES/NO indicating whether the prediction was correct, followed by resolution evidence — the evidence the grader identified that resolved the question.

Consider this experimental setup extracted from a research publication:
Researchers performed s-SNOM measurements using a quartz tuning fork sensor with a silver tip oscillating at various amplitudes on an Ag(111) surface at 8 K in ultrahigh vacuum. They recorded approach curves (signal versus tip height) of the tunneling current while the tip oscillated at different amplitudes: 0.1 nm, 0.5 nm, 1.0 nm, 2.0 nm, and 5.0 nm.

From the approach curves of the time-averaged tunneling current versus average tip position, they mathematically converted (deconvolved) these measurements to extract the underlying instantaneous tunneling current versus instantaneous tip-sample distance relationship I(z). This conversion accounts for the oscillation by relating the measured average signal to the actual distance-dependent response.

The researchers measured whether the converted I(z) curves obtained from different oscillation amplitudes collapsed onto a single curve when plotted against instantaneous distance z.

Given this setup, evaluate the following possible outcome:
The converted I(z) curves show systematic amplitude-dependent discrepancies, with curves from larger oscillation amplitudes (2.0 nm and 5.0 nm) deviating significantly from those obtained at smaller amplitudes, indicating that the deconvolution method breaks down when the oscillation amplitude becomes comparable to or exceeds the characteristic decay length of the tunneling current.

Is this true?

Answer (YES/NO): NO